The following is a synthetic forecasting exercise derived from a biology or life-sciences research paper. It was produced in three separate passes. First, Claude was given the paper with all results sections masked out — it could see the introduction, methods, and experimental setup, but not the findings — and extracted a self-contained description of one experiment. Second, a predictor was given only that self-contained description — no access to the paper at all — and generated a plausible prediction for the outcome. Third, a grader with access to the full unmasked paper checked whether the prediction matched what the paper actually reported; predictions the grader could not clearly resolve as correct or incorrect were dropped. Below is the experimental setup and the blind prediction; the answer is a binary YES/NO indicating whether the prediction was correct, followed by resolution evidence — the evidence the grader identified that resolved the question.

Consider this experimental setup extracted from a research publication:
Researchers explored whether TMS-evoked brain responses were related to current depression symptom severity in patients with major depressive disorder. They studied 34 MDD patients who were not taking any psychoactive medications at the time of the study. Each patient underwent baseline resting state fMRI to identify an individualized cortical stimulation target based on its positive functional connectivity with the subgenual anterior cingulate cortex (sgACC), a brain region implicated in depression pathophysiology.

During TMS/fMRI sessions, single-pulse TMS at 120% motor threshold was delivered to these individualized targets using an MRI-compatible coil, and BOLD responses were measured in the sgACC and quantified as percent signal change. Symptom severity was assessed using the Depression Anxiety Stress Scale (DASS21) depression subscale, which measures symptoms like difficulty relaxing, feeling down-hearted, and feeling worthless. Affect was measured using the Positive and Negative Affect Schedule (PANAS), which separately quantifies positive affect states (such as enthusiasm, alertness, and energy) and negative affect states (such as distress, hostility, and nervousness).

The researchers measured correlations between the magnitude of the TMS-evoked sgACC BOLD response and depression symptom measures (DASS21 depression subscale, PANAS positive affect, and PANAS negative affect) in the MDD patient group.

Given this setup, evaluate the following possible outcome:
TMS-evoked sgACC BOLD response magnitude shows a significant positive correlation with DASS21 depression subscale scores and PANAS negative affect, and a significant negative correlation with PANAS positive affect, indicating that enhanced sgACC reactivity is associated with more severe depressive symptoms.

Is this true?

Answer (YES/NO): NO